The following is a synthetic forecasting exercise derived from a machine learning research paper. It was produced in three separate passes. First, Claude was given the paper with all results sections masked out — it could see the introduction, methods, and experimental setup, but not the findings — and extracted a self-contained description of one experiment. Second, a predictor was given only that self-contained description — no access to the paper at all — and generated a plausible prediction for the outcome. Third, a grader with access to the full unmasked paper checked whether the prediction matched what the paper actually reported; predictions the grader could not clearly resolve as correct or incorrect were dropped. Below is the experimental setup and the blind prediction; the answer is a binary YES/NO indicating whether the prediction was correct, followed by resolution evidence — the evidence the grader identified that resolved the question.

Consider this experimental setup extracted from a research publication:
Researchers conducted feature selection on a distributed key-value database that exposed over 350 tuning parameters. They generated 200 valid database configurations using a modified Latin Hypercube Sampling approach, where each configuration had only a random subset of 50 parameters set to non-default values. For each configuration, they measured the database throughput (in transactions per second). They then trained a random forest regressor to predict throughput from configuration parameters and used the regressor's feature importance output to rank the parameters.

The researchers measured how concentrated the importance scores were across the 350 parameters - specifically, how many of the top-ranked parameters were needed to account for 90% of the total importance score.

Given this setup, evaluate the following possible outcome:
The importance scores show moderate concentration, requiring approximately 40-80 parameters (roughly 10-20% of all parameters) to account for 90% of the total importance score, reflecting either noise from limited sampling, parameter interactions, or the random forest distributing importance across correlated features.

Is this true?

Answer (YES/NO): NO